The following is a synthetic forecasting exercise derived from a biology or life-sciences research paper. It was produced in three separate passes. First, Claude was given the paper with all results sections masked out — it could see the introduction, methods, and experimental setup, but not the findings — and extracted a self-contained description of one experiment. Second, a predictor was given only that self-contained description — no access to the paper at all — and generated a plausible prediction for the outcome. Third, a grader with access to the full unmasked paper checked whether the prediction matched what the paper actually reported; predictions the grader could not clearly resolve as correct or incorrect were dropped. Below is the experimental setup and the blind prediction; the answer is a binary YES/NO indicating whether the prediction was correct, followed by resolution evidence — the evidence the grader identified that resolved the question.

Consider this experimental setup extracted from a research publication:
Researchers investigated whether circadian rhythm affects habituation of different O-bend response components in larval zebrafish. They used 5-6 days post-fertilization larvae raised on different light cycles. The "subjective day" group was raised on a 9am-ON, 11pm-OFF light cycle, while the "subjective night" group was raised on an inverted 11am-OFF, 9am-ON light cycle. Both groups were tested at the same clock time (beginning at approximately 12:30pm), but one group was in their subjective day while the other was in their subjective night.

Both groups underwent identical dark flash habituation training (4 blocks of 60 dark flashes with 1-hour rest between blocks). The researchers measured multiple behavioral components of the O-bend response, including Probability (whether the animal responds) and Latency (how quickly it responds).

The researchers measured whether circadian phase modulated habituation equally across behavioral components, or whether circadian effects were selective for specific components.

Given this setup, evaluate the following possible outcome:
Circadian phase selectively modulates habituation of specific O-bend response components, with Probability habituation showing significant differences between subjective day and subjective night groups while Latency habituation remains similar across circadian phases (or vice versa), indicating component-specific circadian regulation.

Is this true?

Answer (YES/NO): YES